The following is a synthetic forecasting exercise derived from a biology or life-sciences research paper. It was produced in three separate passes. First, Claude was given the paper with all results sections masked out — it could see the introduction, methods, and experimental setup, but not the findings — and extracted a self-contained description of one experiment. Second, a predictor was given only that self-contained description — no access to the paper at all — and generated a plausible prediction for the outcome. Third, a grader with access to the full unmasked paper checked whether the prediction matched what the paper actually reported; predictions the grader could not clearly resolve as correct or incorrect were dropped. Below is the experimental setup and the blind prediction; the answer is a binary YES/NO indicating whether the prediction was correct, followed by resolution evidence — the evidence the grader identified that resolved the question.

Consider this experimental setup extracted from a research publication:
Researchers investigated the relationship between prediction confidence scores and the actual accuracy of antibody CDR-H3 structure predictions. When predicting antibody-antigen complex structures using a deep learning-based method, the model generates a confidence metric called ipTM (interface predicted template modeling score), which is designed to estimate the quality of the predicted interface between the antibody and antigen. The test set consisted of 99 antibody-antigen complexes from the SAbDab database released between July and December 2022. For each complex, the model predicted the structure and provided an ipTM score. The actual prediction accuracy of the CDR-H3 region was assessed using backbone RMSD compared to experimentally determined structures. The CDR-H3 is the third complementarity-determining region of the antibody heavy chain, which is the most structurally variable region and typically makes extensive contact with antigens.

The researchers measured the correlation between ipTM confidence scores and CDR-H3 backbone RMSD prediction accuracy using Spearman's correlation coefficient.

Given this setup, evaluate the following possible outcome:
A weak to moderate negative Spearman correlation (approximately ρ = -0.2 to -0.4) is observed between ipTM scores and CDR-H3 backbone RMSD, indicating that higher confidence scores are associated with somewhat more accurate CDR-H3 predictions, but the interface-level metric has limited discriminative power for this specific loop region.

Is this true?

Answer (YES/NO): NO